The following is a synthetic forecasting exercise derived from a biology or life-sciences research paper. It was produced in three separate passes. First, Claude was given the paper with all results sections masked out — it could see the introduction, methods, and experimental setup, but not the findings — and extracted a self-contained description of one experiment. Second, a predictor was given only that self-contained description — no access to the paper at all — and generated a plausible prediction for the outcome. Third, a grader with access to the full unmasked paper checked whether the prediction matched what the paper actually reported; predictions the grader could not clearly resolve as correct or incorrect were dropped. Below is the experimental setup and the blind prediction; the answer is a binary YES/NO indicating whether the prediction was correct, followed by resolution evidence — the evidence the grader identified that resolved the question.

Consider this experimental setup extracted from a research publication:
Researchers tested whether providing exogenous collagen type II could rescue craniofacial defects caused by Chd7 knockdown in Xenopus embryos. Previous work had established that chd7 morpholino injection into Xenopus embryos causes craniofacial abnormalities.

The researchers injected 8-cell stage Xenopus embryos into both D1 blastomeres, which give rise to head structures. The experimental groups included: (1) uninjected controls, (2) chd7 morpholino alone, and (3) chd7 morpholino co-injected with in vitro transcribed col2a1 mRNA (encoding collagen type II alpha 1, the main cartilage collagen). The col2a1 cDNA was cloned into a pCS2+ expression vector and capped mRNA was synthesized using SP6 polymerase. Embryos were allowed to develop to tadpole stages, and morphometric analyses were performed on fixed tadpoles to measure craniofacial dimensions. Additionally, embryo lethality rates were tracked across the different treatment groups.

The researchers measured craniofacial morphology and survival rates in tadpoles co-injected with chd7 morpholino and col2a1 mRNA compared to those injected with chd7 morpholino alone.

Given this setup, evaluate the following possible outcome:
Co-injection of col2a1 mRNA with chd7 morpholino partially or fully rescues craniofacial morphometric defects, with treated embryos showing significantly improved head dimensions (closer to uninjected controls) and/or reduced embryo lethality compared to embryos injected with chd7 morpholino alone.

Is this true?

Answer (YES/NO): YES